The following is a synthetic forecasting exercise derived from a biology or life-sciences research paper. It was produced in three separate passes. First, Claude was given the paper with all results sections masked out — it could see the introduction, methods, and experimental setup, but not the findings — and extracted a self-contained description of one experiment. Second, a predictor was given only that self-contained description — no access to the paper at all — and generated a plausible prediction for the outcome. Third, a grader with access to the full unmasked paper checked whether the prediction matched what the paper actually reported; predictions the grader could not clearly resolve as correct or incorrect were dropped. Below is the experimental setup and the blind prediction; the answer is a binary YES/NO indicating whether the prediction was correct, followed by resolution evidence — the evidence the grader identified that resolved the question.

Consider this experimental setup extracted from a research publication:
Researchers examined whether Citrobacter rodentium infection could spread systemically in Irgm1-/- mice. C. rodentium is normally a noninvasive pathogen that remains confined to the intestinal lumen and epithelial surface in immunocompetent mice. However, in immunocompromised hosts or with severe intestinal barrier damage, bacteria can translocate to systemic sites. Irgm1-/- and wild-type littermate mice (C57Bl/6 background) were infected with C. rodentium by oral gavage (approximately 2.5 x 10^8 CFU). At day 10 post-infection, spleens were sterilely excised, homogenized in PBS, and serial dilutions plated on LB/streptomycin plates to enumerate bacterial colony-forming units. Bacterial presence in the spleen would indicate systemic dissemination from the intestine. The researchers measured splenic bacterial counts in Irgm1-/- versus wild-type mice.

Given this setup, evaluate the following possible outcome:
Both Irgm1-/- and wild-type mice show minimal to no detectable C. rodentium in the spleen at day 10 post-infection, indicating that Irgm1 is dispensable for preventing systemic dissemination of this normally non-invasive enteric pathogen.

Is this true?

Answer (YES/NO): NO